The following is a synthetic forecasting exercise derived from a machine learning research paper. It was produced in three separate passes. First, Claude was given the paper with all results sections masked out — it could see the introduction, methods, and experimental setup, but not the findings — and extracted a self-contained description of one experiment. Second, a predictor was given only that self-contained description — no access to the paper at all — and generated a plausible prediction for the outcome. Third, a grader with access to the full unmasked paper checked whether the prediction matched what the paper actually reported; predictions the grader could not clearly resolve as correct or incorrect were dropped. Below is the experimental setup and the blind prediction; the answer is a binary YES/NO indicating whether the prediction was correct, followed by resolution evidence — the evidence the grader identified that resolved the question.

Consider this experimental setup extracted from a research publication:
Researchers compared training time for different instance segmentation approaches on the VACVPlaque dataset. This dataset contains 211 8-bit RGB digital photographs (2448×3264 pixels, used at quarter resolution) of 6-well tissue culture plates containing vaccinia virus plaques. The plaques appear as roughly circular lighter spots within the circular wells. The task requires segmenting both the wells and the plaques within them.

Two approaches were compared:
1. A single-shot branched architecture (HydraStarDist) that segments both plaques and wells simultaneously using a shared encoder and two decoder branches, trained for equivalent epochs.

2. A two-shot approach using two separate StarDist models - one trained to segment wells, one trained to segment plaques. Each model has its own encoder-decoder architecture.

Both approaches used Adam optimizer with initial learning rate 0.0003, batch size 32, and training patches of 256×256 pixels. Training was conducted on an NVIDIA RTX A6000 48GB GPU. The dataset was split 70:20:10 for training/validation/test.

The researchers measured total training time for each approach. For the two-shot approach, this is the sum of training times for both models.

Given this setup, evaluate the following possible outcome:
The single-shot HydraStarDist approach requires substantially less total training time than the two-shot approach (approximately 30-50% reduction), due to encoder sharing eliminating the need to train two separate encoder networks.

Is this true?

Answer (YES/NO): YES